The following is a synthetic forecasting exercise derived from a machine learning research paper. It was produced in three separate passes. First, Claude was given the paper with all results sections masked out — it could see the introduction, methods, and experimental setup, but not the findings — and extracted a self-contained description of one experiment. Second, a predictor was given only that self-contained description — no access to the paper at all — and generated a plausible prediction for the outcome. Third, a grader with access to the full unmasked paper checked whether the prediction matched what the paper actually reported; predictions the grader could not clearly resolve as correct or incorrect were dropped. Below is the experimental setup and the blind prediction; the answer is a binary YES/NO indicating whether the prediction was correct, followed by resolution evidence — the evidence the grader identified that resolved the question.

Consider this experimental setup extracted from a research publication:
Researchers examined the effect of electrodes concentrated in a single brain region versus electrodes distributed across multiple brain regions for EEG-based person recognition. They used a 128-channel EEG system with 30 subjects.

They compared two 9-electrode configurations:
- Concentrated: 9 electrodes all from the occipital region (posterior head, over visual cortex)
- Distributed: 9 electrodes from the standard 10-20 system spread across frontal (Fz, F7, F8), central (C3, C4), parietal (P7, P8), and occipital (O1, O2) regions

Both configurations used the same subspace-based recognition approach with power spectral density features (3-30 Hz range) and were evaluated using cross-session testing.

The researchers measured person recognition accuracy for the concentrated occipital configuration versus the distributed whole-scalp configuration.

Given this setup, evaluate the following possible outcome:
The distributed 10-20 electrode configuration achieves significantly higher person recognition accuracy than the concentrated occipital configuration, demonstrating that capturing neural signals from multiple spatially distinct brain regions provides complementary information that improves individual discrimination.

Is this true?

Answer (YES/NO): YES